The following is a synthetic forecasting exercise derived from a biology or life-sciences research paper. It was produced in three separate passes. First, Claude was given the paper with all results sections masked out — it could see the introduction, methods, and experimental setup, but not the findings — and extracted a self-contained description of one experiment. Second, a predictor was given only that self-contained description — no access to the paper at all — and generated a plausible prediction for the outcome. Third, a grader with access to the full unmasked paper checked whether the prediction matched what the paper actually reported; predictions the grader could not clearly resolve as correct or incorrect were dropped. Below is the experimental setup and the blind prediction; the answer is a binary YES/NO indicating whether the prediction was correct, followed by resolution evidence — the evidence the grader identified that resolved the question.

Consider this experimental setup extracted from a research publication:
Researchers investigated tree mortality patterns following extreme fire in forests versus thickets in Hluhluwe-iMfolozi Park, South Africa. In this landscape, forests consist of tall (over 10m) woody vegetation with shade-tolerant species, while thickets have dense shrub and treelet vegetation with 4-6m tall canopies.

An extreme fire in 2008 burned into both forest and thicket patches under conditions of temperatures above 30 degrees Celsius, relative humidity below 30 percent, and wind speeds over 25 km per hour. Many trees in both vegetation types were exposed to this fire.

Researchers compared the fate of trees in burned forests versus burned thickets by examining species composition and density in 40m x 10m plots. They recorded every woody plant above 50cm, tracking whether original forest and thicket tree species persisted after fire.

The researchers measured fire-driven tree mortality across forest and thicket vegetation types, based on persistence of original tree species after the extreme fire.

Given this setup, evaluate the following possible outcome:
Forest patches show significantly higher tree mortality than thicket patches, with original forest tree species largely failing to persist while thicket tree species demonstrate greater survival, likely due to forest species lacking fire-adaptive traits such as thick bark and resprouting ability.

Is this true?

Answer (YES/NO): YES